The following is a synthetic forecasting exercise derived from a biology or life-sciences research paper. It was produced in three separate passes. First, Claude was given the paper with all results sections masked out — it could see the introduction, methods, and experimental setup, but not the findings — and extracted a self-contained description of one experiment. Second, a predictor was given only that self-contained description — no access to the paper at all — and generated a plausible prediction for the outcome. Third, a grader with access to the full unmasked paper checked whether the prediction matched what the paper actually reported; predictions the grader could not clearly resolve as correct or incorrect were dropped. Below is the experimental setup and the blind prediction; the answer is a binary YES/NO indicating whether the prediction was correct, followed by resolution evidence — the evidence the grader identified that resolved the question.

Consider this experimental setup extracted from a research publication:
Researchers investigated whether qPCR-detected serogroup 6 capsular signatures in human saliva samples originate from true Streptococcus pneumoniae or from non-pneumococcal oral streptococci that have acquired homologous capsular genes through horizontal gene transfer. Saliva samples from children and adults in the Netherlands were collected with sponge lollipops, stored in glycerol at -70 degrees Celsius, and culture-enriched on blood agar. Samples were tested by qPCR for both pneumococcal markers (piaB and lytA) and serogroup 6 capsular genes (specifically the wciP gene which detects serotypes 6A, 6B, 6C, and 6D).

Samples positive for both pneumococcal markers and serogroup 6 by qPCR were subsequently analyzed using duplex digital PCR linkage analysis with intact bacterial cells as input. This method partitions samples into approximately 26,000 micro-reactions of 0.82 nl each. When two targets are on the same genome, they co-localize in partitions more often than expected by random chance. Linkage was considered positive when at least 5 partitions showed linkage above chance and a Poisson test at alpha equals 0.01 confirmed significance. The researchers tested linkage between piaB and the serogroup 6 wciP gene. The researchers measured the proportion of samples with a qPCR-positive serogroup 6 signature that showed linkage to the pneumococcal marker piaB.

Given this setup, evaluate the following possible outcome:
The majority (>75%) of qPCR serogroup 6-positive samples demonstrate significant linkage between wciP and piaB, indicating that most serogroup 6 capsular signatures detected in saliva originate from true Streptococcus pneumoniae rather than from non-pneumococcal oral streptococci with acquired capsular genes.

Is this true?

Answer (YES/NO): NO